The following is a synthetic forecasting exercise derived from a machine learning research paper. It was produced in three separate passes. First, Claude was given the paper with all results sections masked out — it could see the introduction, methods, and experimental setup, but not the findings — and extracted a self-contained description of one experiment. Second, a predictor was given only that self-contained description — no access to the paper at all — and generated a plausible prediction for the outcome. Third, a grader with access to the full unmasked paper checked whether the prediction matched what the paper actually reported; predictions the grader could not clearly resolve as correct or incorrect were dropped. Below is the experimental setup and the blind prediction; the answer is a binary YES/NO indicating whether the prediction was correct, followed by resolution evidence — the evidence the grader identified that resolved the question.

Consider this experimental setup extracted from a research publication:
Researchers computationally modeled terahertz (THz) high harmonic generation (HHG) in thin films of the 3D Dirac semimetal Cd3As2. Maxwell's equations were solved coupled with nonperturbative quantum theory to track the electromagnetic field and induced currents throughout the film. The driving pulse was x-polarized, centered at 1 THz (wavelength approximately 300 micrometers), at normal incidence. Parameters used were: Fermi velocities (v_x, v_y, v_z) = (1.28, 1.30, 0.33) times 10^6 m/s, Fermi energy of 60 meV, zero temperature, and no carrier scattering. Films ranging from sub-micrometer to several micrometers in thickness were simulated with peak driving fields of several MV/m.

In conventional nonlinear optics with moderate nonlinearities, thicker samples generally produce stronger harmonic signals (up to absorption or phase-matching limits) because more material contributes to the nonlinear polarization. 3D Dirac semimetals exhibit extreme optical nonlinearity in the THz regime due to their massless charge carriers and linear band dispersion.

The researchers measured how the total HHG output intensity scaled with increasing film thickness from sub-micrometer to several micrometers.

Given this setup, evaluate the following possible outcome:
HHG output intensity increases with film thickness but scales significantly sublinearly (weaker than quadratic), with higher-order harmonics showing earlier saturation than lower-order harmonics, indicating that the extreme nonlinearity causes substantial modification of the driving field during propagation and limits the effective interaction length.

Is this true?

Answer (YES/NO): NO